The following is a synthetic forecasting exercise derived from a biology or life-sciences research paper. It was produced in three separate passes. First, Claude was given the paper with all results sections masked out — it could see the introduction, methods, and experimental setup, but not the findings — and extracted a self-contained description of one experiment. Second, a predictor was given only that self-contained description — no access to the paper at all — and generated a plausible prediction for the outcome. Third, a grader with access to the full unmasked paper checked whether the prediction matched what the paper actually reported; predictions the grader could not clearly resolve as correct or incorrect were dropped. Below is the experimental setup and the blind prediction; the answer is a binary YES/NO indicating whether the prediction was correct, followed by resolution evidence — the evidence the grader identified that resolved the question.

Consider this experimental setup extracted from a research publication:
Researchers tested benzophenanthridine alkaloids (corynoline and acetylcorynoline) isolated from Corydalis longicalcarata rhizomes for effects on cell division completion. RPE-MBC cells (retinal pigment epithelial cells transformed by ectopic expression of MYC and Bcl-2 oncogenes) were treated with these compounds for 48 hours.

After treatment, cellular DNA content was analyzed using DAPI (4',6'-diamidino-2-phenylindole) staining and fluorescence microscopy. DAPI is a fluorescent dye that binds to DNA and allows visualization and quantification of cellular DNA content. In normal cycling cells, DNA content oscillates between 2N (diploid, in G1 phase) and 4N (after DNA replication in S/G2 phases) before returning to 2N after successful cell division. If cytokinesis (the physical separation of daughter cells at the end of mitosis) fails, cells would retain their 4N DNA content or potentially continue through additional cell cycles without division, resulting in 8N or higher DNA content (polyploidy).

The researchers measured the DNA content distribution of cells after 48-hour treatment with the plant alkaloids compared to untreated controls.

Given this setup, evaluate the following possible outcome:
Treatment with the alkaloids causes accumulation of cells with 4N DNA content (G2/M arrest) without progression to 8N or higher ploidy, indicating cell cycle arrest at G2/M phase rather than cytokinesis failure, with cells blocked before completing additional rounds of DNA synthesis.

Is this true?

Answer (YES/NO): NO